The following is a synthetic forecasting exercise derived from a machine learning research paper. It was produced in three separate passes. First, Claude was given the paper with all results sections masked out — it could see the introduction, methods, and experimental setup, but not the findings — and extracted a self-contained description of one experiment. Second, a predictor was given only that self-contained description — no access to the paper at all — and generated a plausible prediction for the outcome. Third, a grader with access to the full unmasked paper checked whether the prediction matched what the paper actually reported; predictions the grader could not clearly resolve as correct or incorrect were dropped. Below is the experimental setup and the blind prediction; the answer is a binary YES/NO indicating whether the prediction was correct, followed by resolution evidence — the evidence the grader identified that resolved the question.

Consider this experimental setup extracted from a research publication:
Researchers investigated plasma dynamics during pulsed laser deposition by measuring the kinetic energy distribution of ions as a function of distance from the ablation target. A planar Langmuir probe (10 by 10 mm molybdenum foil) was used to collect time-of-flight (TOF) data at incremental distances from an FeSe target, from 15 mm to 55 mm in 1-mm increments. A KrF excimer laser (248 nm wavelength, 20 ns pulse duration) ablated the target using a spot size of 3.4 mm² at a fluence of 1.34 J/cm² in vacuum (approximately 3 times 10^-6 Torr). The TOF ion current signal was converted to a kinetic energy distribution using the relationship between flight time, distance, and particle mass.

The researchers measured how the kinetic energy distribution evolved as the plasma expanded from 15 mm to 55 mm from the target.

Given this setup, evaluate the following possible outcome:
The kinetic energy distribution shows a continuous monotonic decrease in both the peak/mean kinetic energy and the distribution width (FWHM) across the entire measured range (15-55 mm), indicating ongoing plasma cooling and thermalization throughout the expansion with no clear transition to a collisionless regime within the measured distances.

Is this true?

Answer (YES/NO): NO